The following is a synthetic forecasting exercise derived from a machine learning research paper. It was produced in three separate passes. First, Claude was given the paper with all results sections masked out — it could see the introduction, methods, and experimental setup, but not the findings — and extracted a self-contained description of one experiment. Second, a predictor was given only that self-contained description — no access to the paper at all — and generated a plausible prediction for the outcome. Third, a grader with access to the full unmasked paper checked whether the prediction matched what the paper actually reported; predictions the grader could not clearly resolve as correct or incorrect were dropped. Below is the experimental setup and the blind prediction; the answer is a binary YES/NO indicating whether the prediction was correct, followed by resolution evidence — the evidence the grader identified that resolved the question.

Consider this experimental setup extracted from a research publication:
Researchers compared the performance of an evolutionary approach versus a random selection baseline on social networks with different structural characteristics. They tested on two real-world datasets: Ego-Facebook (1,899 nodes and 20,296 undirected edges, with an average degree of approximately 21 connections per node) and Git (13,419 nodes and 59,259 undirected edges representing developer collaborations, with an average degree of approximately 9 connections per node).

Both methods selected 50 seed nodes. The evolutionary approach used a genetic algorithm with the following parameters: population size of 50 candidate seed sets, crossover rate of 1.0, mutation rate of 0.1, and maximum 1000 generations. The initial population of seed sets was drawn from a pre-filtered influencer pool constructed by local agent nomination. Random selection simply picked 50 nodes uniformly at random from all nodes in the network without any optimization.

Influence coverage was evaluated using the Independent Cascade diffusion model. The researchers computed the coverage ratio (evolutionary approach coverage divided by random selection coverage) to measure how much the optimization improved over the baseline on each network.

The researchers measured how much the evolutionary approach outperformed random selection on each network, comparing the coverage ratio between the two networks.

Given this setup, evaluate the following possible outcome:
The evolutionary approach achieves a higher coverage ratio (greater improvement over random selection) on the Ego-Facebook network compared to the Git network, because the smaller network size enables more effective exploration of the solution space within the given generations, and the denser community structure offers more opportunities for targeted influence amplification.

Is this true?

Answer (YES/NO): NO